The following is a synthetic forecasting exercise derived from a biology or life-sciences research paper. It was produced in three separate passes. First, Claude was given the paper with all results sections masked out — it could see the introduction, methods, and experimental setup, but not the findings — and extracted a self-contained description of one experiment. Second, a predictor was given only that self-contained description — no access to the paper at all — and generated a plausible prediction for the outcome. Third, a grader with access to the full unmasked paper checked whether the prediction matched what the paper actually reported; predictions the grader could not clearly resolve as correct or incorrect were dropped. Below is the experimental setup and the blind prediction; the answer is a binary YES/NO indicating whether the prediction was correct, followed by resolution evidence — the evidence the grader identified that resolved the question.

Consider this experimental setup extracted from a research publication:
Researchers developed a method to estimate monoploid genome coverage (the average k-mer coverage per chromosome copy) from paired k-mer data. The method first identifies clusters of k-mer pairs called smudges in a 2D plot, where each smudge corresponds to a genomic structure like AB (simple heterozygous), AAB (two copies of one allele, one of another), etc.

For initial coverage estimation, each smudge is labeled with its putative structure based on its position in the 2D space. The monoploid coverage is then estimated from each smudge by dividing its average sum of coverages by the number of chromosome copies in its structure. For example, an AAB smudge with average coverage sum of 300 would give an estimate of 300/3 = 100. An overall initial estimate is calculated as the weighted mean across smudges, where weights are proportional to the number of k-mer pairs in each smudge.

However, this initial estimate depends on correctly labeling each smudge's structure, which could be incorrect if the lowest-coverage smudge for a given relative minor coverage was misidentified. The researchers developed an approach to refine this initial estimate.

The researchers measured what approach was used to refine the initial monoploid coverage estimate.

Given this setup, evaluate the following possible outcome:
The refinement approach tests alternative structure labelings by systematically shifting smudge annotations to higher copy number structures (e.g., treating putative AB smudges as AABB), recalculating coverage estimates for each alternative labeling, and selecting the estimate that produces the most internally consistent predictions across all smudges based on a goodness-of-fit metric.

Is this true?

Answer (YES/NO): NO